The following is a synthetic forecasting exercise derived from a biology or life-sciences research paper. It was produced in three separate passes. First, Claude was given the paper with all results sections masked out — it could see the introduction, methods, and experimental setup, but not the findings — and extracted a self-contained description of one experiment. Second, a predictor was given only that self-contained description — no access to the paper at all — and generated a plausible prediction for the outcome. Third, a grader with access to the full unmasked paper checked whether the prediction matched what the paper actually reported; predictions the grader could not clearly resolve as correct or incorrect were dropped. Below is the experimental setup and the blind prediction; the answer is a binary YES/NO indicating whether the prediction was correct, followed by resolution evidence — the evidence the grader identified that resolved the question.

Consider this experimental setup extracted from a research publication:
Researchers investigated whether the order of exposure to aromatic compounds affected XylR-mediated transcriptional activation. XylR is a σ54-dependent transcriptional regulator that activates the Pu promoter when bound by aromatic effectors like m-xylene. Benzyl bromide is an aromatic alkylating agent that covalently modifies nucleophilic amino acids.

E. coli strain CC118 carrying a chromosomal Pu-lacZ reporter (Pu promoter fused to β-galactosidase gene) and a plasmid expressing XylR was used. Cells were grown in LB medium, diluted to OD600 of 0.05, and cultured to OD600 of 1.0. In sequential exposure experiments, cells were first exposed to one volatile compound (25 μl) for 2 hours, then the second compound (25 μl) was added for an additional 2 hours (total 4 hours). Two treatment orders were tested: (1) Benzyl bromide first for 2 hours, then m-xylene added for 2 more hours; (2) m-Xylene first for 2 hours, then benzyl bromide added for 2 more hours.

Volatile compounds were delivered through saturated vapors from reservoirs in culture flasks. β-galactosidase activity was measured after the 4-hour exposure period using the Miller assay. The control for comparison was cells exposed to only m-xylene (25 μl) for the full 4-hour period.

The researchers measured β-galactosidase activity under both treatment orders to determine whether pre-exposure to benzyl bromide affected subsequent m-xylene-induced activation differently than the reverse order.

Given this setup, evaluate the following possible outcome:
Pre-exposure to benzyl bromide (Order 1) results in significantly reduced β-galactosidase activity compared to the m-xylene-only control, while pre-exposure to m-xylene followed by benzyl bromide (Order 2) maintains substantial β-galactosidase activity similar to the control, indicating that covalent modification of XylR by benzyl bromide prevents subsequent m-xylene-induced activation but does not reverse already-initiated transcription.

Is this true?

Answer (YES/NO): YES